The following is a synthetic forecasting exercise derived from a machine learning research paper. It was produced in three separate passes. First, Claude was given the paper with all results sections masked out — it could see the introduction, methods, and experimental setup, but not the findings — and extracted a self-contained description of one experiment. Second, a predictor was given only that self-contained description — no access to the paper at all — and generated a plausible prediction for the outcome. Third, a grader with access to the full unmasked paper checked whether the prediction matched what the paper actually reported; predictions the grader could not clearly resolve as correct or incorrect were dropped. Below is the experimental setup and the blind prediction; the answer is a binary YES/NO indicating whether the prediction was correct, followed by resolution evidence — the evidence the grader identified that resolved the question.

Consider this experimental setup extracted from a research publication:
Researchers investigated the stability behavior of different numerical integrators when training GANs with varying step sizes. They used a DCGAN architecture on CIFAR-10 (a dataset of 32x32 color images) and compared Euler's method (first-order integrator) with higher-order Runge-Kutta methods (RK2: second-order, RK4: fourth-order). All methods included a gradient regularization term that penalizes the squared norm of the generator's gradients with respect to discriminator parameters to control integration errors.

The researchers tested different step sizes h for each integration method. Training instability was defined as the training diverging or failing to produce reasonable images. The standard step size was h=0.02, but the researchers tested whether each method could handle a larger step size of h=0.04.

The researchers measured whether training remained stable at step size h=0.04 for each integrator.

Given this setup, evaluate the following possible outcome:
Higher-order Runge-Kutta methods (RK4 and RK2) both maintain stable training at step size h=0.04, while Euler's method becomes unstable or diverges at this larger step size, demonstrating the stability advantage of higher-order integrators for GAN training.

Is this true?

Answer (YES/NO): YES